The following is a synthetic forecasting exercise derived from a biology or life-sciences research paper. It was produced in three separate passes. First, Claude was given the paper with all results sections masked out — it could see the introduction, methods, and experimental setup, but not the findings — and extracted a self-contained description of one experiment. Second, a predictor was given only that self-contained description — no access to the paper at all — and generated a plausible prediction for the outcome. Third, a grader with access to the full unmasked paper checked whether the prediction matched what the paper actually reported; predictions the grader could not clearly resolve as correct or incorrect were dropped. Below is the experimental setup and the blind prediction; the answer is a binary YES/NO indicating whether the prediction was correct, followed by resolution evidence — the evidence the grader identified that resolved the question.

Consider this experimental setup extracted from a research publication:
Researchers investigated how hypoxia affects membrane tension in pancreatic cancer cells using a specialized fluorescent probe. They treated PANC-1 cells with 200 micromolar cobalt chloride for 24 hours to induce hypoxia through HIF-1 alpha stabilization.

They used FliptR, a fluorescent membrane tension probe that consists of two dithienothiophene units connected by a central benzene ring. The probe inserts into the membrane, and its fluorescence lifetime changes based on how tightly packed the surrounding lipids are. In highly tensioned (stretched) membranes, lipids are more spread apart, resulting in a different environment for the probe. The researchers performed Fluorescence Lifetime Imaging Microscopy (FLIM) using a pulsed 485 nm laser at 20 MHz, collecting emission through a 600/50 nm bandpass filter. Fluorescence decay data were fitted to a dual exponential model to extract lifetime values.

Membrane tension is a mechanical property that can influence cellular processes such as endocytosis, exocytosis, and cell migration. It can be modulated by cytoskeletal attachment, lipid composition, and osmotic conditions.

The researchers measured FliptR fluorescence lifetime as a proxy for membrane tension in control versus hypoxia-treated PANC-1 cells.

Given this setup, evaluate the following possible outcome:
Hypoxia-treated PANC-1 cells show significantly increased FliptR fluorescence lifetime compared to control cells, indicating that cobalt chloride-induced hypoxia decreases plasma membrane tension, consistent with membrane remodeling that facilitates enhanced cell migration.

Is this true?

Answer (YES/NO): NO